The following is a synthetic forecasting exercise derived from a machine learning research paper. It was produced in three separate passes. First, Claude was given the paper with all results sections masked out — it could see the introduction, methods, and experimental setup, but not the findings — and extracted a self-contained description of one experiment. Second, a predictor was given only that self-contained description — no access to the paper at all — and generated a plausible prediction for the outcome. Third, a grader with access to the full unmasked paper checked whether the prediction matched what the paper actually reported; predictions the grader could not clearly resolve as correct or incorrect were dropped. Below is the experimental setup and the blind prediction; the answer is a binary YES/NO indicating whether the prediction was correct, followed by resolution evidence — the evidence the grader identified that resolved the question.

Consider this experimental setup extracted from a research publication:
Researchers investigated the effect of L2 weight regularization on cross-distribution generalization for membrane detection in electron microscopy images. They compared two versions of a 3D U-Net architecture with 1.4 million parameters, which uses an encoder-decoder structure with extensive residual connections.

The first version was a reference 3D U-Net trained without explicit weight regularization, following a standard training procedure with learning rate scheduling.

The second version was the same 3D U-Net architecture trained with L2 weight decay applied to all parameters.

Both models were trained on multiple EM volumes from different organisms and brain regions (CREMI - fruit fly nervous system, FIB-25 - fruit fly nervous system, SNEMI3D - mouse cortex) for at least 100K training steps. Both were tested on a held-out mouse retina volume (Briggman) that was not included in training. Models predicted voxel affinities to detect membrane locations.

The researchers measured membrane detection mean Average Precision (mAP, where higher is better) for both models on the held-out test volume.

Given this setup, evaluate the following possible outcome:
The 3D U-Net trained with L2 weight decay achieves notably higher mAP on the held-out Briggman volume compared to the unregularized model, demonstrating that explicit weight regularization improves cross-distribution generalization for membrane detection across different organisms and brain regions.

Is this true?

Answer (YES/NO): NO